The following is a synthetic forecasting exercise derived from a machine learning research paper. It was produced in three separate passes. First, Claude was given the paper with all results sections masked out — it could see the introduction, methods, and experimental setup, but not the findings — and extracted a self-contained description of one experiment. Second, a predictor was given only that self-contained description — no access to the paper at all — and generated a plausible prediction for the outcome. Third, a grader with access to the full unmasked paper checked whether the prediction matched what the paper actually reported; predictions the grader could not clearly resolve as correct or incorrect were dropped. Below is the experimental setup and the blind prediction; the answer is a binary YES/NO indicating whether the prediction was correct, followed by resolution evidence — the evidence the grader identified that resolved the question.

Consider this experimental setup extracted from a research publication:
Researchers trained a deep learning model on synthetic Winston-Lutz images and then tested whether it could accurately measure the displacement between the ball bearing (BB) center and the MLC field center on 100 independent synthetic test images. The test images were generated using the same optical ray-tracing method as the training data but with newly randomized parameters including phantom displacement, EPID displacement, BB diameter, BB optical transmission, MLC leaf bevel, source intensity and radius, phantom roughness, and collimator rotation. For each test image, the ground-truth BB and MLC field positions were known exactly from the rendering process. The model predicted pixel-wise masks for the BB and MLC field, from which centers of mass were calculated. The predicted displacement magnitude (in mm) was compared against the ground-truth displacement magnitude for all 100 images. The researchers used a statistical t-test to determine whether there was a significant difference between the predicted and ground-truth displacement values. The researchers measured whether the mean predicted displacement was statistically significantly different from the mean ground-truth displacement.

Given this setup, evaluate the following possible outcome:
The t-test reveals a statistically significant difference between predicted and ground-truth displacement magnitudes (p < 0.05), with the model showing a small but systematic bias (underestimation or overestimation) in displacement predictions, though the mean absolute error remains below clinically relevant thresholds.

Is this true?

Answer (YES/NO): NO